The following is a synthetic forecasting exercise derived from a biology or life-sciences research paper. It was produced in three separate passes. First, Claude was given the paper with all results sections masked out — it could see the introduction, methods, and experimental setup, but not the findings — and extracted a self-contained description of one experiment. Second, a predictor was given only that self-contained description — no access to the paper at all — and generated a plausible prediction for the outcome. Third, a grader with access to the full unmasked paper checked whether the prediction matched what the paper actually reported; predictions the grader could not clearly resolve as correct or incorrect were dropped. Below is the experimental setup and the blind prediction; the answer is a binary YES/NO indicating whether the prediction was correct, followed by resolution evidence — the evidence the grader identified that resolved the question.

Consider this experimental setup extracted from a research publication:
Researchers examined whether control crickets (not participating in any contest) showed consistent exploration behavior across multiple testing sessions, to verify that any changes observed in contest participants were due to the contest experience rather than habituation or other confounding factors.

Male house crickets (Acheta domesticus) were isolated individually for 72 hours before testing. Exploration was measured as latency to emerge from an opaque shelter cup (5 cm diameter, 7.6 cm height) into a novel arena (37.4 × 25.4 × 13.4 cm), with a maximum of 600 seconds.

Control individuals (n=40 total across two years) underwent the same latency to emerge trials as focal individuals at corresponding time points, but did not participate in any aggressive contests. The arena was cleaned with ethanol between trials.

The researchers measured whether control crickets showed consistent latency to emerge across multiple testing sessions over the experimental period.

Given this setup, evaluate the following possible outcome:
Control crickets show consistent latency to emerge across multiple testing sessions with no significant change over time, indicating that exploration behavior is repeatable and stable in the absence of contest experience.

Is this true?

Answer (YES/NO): YES